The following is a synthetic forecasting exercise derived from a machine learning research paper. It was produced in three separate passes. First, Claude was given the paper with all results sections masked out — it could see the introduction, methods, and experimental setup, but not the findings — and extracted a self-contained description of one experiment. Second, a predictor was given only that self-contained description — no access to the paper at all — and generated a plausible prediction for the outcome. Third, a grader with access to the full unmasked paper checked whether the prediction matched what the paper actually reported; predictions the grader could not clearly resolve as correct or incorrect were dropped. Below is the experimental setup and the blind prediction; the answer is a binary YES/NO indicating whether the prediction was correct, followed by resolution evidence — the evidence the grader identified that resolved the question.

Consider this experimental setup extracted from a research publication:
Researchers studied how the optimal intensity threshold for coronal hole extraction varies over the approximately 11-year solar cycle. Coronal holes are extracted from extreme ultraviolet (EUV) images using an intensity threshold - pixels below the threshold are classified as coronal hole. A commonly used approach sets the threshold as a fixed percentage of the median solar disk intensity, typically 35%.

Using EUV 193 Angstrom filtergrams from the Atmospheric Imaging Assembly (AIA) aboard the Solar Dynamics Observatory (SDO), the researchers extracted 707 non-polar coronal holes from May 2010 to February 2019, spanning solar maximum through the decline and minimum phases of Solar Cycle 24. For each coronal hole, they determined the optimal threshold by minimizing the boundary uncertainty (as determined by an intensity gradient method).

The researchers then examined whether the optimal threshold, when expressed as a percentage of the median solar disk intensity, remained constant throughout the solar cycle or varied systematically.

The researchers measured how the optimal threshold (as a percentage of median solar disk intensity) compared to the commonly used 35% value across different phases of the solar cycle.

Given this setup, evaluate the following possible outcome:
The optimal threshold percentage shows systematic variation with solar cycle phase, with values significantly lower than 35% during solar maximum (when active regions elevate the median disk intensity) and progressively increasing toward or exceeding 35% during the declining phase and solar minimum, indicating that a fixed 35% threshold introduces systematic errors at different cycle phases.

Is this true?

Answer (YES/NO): NO